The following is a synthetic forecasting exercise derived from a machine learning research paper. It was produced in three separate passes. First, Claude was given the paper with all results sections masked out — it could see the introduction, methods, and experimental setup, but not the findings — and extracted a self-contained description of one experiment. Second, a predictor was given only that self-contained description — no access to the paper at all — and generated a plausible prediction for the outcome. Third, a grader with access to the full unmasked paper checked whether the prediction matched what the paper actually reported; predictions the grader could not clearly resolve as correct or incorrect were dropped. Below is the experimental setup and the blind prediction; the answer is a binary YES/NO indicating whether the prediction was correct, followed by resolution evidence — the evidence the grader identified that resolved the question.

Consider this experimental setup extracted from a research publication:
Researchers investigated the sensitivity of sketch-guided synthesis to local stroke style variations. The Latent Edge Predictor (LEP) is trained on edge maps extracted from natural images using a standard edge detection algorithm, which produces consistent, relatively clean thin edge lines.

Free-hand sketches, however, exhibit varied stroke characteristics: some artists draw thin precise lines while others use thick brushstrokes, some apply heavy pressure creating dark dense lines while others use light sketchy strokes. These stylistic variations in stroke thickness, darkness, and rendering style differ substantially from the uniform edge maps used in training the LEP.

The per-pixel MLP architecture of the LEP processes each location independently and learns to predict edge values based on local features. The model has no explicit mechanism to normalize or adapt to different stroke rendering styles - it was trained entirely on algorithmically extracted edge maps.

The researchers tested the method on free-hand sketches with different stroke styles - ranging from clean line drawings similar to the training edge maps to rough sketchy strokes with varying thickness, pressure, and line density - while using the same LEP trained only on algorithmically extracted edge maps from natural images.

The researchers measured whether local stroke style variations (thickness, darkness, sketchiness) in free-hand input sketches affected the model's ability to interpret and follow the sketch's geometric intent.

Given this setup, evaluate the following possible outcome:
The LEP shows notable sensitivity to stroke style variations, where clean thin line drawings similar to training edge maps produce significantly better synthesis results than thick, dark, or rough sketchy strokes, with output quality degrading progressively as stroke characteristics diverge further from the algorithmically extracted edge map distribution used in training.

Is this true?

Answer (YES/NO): NO